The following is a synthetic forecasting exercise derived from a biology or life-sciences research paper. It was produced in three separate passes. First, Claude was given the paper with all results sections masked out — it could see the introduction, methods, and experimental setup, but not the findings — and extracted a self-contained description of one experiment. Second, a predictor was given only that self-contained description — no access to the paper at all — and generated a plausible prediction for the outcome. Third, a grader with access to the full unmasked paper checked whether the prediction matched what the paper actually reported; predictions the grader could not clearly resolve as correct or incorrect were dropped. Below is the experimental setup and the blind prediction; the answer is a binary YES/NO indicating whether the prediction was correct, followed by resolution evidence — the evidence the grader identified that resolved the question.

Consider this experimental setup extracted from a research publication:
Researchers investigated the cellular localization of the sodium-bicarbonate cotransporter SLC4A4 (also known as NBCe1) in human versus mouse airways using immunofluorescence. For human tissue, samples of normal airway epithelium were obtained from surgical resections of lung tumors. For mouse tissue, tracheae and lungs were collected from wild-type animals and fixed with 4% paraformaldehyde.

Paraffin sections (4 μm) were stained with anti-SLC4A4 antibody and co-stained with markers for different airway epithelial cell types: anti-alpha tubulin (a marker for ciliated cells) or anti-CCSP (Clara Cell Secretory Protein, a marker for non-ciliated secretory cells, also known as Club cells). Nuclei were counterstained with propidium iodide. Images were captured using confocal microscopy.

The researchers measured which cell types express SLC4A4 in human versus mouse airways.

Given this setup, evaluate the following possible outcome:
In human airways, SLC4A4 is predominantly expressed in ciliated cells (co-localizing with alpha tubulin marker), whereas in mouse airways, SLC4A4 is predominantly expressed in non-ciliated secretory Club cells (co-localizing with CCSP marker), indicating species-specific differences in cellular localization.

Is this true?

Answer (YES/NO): YES